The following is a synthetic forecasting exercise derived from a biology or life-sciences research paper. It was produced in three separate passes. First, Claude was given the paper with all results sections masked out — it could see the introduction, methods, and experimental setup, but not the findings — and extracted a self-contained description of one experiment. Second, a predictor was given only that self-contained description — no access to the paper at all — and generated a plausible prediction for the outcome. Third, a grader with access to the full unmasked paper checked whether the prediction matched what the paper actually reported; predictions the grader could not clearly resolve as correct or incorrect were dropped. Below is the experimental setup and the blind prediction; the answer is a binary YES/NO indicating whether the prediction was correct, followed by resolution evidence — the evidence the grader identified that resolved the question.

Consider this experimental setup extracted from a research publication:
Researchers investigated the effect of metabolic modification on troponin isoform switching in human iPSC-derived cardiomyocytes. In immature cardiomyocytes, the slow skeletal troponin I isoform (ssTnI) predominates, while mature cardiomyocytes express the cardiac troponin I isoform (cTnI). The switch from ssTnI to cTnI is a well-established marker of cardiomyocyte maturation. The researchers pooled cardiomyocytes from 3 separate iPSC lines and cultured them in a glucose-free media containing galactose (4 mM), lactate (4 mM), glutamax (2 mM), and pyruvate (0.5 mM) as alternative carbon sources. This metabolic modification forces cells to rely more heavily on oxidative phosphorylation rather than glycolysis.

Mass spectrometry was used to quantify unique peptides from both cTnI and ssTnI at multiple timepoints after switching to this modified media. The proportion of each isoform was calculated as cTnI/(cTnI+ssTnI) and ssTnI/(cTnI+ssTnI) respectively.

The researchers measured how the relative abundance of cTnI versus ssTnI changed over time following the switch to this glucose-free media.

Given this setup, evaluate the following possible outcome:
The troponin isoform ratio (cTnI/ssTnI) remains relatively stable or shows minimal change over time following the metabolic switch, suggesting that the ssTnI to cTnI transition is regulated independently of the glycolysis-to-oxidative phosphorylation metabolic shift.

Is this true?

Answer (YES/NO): NO